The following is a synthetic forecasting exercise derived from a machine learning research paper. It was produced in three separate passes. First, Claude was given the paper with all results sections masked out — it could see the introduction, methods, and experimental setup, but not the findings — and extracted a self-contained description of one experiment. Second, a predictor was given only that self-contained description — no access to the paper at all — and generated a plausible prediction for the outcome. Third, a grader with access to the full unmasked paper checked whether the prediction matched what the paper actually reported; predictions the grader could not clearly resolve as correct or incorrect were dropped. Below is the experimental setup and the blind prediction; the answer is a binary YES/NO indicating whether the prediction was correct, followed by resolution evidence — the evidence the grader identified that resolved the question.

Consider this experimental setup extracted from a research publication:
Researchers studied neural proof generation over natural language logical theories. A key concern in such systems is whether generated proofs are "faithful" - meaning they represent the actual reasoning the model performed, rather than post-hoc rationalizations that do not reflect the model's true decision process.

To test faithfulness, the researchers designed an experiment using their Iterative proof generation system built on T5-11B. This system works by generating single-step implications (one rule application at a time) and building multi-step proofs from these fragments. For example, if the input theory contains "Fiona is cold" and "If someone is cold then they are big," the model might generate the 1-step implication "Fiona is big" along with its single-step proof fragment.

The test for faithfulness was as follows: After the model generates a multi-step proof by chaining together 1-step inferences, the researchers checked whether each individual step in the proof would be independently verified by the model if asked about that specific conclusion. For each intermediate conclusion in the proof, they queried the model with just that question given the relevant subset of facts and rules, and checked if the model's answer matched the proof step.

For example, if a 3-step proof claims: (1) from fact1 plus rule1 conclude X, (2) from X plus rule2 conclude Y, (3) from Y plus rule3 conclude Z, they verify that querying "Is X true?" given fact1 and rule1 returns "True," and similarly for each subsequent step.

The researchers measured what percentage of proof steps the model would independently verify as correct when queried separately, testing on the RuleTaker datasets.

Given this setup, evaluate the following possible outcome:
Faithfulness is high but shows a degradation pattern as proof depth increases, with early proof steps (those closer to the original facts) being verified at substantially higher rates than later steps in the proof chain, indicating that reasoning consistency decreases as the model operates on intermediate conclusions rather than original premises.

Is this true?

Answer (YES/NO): NO